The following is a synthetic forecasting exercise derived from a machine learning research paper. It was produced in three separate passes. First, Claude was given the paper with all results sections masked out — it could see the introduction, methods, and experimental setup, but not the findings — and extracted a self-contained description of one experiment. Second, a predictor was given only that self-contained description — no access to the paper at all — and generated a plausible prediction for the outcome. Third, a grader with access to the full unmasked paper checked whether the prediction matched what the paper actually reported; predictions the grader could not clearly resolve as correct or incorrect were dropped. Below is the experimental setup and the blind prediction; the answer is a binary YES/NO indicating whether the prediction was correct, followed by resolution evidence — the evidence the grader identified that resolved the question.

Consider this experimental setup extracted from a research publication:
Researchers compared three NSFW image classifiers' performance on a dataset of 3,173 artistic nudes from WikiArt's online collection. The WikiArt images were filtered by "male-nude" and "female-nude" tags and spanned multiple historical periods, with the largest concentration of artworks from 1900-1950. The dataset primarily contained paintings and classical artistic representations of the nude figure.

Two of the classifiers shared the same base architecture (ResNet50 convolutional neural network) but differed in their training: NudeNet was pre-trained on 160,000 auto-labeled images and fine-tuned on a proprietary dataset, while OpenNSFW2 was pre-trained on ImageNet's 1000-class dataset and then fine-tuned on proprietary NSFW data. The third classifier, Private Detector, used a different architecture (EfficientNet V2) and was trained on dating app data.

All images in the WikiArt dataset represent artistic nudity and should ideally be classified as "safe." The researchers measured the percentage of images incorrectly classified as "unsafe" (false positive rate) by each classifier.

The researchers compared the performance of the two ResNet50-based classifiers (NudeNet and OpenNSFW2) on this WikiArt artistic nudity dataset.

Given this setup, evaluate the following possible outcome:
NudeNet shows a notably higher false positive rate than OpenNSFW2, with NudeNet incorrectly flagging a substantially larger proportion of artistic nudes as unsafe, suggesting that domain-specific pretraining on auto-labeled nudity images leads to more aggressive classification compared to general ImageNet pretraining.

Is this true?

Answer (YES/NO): NO